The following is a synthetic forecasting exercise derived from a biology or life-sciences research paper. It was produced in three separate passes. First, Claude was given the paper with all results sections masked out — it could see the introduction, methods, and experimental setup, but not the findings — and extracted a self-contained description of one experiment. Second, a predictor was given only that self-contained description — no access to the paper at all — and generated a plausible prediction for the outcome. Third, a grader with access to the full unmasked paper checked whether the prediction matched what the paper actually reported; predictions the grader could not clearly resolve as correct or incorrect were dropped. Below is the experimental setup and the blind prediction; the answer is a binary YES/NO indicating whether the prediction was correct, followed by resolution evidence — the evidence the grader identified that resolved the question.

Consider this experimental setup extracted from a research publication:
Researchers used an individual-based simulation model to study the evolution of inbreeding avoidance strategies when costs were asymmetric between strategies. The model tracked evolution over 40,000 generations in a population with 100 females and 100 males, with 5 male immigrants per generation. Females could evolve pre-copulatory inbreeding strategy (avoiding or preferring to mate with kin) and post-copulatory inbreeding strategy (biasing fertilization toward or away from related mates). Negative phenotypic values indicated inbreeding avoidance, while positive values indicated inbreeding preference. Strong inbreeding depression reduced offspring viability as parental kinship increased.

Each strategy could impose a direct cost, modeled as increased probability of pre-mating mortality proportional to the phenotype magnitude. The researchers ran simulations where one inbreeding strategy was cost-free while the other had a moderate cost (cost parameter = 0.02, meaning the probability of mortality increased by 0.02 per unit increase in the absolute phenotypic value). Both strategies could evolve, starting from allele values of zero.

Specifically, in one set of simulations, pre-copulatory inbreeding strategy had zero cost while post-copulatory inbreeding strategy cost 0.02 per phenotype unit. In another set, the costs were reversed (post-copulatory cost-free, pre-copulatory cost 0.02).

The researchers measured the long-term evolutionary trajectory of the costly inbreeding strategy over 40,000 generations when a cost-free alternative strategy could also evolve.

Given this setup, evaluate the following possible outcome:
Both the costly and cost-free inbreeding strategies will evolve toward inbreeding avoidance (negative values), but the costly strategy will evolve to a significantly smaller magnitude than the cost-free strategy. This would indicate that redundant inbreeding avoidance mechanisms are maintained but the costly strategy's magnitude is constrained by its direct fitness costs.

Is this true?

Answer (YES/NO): NO